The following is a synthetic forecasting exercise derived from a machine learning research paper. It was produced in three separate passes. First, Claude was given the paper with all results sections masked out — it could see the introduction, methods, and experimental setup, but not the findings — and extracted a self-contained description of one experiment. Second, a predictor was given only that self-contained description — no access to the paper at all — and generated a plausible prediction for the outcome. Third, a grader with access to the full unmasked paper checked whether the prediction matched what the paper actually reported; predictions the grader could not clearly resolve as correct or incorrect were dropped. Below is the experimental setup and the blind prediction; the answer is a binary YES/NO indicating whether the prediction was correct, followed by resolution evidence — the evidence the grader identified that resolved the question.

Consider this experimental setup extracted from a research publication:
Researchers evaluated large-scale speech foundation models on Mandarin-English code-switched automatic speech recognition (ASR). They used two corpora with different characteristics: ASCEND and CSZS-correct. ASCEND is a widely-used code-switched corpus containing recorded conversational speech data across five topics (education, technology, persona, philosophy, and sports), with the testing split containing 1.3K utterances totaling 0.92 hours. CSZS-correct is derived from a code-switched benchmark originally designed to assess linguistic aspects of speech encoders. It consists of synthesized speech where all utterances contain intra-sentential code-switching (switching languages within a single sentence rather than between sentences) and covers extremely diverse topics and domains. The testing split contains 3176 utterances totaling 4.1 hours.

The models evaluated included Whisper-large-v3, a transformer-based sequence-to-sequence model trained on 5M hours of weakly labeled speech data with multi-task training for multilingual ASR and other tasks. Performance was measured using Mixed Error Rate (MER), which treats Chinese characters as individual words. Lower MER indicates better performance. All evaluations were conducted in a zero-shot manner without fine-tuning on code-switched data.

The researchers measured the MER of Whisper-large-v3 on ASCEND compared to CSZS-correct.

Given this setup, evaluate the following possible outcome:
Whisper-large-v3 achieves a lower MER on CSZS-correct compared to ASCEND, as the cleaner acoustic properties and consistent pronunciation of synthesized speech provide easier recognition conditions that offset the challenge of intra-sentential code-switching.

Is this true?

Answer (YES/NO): NO